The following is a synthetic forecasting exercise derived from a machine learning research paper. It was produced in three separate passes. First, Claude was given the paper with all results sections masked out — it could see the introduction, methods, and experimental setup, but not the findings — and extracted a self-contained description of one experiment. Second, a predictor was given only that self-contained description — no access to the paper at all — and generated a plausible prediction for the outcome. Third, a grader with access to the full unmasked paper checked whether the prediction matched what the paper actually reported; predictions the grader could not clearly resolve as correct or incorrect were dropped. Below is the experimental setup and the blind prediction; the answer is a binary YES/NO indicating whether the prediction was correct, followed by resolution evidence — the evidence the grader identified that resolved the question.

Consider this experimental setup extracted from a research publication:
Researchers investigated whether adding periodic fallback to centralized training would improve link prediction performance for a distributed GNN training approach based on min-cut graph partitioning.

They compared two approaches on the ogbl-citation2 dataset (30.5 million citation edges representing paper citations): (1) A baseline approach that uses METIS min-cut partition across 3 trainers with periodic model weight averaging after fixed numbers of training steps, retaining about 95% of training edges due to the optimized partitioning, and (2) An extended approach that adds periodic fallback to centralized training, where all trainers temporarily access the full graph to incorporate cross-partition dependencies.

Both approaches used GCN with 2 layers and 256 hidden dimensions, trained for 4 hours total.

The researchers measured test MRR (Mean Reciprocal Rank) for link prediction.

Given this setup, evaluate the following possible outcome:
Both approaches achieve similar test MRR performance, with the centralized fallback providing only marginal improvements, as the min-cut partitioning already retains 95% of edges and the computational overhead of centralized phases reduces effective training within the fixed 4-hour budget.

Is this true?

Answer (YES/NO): NO